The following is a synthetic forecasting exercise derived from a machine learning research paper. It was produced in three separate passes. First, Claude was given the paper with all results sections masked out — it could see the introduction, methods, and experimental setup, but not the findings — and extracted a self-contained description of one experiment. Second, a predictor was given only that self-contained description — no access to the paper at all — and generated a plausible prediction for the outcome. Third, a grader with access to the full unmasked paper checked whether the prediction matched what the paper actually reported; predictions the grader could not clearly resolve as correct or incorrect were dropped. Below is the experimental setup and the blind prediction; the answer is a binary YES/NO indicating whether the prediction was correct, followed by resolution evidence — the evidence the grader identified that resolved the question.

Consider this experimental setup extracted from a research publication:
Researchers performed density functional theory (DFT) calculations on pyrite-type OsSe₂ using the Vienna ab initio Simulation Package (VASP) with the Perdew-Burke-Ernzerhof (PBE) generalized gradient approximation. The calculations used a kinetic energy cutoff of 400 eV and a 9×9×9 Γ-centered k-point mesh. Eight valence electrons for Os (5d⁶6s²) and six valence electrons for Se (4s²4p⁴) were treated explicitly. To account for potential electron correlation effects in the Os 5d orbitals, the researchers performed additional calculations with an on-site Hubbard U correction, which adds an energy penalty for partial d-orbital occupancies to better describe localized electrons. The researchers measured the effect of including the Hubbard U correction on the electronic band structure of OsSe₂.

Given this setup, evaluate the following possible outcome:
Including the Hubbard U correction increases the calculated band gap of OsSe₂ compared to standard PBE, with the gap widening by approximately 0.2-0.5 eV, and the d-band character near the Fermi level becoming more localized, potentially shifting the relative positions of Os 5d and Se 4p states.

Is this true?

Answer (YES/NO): NO